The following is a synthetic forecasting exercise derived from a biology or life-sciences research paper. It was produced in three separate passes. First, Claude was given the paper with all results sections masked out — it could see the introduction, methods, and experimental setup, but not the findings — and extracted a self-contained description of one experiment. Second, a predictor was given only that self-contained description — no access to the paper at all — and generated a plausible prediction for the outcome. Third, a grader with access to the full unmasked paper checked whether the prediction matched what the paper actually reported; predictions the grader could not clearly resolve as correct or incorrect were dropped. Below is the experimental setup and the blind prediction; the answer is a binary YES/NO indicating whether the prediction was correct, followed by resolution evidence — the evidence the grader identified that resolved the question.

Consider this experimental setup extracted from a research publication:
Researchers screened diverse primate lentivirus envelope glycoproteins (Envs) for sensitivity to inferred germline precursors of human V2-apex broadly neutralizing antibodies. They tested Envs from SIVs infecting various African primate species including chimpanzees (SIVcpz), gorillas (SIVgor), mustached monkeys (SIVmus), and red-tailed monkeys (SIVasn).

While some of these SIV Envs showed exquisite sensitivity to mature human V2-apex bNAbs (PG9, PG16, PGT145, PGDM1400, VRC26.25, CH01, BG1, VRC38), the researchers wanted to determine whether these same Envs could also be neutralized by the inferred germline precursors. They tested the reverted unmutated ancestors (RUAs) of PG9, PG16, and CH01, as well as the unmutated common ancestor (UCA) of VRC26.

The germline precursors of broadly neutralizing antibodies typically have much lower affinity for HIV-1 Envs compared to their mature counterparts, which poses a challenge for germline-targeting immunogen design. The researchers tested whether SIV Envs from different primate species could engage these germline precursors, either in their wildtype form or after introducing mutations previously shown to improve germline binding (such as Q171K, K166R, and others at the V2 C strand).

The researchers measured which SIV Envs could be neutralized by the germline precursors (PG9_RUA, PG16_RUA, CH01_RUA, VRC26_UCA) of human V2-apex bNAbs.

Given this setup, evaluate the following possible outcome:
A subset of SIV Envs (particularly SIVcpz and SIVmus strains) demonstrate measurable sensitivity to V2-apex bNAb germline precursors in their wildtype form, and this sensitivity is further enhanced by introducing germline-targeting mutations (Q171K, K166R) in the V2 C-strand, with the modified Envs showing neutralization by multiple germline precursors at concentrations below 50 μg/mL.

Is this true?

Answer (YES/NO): NO